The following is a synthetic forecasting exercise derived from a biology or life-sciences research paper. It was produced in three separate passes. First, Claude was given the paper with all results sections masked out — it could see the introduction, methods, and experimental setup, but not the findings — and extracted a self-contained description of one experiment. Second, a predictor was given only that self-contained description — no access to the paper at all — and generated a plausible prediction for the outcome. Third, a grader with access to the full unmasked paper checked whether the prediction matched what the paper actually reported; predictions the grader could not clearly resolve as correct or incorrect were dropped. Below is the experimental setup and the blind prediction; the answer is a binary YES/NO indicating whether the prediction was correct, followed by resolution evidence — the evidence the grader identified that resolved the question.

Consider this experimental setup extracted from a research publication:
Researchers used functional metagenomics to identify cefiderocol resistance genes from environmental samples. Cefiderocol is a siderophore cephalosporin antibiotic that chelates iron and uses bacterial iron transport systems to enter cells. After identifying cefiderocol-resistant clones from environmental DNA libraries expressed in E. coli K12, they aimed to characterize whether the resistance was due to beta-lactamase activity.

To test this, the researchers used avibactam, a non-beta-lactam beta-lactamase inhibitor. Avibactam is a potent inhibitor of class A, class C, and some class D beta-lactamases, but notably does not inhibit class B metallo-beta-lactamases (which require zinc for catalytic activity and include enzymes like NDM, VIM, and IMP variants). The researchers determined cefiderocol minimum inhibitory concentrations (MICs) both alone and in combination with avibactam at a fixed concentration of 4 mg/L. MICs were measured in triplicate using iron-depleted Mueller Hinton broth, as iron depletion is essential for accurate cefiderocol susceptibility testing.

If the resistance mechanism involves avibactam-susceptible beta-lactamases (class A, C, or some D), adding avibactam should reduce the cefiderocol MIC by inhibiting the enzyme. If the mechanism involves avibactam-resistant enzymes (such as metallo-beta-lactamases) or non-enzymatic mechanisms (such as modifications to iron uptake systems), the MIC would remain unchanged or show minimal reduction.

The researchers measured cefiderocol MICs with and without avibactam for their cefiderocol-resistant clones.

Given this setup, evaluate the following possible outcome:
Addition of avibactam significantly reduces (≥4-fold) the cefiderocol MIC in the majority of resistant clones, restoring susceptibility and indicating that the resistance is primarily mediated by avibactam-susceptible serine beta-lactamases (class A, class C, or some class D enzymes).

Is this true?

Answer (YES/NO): NO